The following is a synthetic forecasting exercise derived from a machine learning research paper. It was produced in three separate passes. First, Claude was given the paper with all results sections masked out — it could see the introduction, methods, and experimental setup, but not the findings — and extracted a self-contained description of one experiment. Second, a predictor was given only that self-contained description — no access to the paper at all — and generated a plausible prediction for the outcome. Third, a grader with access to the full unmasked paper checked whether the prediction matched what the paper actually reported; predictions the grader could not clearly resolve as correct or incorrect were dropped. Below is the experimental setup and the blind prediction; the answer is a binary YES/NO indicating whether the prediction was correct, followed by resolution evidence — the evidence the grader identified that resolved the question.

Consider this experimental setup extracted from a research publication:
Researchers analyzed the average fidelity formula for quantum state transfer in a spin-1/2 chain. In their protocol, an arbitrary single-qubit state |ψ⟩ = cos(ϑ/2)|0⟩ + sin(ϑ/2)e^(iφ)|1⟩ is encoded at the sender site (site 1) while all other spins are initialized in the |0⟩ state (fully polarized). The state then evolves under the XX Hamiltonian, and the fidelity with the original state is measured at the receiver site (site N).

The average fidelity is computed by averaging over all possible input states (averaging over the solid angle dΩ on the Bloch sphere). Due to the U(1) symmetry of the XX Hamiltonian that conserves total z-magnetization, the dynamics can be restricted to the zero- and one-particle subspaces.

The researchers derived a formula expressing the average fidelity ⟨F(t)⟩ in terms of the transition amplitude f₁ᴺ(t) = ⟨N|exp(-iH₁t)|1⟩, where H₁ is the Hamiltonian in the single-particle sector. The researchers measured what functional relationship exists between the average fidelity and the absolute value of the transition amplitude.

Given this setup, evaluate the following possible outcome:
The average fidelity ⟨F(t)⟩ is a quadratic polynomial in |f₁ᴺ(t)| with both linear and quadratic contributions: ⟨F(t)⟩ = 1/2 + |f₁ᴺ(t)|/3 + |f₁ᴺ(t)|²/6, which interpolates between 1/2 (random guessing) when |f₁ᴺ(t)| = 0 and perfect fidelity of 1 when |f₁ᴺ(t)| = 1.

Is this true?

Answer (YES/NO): YES